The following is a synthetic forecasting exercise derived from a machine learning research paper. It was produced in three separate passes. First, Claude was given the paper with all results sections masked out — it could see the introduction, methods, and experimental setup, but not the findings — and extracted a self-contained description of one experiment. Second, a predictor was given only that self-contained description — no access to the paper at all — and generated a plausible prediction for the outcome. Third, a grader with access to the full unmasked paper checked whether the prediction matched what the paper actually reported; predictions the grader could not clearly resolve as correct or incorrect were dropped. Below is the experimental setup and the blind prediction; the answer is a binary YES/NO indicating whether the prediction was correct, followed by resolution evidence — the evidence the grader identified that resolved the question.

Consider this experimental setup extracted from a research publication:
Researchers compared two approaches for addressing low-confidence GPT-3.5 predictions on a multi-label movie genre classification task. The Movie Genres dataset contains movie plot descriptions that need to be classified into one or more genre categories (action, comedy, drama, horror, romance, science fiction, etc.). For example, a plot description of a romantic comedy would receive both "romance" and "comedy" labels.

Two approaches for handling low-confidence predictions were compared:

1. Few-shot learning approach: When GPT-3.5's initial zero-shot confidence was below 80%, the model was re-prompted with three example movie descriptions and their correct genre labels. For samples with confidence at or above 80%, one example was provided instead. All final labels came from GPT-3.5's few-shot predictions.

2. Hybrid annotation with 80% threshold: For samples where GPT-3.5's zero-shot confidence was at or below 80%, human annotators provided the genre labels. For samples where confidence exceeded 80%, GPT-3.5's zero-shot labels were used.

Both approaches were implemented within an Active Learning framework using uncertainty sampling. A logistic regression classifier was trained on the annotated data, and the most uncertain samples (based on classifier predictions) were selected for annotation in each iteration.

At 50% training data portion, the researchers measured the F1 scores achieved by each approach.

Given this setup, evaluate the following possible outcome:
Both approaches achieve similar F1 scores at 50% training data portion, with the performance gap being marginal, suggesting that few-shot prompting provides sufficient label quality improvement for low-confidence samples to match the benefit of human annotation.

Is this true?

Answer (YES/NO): NO